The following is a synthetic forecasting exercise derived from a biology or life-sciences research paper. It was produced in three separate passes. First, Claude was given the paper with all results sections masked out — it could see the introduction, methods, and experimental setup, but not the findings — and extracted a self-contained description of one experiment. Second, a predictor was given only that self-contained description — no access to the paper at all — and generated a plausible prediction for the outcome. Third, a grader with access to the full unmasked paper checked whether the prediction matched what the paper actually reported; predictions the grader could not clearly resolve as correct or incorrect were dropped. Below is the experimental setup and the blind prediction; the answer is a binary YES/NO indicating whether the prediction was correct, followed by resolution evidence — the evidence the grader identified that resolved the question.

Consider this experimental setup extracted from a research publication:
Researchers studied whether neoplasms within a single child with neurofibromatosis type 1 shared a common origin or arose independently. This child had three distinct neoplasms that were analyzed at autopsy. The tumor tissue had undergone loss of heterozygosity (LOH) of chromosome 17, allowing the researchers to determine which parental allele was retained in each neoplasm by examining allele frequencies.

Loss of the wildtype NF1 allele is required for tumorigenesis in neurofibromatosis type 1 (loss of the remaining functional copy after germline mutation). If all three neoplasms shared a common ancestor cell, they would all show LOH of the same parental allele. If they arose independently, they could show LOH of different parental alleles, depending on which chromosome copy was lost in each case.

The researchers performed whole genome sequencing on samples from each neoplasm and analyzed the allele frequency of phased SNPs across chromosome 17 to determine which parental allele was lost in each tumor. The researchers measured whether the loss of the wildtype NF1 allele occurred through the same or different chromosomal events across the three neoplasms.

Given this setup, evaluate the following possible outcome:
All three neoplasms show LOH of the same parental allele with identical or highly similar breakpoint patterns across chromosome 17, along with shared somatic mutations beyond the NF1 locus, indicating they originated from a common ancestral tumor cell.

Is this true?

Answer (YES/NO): NO